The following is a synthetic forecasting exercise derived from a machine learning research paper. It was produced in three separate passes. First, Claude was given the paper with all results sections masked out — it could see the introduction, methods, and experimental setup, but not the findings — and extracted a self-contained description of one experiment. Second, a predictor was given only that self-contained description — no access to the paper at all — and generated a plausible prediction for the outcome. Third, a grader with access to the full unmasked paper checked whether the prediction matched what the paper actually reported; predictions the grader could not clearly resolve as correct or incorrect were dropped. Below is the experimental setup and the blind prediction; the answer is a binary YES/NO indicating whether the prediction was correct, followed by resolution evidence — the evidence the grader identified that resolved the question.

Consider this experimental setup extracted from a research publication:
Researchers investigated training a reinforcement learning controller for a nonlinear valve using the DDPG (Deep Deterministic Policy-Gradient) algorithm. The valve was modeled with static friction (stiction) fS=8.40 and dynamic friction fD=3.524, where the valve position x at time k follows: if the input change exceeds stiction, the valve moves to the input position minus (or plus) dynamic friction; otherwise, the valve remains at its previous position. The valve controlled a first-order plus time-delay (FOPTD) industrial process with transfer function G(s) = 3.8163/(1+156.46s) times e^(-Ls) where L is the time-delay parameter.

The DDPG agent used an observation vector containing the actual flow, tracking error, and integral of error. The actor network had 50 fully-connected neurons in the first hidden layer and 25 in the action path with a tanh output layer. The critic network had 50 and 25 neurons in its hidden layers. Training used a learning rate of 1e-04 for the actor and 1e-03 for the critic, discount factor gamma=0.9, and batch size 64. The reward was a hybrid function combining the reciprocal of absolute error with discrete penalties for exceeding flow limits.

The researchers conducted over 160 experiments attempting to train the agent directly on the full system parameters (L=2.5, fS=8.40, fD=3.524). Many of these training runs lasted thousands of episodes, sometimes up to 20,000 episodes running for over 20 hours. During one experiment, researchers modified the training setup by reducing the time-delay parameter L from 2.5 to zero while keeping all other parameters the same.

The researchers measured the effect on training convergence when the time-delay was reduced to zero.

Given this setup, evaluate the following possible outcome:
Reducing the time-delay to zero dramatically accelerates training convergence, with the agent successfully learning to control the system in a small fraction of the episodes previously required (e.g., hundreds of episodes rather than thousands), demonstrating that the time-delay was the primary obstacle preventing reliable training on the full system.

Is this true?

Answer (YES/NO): YES